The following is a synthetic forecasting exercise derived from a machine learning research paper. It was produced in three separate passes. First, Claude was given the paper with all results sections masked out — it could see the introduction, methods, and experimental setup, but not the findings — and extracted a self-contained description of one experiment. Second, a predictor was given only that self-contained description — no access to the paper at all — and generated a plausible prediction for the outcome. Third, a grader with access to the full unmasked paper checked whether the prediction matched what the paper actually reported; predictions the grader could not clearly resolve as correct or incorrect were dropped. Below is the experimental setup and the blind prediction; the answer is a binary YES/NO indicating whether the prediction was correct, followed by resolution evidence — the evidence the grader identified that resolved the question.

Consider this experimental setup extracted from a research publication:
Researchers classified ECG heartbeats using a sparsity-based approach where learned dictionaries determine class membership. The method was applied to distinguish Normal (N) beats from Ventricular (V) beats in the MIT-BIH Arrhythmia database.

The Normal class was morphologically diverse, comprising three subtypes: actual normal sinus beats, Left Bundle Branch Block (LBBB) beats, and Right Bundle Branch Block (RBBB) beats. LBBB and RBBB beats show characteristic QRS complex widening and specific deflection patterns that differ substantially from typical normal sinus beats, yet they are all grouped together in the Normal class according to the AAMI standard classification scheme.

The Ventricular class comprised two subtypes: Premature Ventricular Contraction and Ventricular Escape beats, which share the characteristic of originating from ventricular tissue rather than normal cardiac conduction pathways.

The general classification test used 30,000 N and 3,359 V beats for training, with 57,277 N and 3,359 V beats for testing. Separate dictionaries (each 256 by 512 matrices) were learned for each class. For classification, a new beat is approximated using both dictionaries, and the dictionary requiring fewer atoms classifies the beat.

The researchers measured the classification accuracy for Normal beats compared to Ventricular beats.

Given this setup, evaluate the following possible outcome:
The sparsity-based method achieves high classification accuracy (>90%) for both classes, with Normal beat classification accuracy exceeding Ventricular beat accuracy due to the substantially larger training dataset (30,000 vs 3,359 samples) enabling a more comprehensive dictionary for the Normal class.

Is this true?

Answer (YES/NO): YES